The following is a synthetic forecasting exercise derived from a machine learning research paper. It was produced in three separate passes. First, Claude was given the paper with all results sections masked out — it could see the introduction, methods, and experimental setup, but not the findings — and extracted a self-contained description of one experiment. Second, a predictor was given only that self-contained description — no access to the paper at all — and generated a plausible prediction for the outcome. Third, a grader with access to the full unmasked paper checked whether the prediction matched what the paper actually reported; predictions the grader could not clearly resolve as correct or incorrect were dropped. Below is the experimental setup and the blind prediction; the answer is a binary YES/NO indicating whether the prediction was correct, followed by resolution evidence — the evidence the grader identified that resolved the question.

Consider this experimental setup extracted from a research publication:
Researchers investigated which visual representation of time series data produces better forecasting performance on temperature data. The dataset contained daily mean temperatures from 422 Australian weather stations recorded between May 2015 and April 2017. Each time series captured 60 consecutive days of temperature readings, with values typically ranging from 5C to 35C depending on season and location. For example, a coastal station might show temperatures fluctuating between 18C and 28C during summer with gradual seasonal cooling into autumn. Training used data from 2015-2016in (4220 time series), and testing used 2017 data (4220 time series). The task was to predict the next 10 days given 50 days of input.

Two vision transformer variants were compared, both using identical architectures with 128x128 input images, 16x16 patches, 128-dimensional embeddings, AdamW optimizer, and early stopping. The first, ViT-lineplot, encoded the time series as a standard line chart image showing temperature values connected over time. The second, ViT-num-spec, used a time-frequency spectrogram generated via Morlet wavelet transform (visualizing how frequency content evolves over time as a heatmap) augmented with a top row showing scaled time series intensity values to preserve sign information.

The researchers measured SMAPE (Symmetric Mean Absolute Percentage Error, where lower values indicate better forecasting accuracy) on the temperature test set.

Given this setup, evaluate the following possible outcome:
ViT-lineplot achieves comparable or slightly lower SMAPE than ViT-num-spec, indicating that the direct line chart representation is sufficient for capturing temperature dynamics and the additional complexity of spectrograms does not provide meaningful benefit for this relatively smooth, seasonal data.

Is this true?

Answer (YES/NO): NO